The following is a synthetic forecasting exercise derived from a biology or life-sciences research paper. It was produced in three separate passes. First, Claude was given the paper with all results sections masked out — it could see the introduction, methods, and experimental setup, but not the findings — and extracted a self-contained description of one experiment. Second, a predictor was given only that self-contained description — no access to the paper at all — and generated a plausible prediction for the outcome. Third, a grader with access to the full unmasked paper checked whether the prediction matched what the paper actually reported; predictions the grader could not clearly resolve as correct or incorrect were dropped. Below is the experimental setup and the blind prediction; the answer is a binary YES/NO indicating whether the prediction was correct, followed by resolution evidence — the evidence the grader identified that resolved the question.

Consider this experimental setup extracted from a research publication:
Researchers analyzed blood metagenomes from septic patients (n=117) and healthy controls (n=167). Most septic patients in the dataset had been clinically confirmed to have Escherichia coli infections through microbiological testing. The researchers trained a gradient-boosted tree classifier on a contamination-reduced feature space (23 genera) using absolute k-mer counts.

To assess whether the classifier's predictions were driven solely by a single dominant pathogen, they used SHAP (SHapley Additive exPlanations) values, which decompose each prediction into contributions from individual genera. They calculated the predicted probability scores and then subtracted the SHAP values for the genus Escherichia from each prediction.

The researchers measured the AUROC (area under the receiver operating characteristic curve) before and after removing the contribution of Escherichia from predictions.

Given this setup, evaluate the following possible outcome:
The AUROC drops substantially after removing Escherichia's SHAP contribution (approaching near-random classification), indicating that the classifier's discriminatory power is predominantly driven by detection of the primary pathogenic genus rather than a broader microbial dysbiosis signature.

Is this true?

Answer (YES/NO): NO